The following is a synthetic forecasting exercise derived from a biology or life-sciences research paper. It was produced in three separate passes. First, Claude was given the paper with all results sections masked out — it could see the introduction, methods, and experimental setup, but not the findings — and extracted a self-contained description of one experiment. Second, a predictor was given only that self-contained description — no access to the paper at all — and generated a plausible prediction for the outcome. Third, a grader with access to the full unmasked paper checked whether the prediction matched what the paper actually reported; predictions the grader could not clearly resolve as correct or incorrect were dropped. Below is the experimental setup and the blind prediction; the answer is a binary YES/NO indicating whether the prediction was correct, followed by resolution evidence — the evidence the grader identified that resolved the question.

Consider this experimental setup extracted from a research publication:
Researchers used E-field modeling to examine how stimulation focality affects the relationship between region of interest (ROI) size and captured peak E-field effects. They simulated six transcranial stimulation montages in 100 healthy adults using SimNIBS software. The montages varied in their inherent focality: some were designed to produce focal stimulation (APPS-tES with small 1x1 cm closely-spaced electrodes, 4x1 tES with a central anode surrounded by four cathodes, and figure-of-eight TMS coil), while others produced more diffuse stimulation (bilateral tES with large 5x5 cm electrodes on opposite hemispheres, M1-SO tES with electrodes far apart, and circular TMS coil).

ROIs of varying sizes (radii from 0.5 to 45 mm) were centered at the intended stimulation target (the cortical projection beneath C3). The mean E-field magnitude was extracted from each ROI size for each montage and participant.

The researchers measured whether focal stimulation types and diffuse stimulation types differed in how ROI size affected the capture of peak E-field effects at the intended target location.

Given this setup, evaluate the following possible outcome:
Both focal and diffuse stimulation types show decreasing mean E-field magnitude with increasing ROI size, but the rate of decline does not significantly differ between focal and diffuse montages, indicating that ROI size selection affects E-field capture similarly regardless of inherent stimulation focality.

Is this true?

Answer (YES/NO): NO